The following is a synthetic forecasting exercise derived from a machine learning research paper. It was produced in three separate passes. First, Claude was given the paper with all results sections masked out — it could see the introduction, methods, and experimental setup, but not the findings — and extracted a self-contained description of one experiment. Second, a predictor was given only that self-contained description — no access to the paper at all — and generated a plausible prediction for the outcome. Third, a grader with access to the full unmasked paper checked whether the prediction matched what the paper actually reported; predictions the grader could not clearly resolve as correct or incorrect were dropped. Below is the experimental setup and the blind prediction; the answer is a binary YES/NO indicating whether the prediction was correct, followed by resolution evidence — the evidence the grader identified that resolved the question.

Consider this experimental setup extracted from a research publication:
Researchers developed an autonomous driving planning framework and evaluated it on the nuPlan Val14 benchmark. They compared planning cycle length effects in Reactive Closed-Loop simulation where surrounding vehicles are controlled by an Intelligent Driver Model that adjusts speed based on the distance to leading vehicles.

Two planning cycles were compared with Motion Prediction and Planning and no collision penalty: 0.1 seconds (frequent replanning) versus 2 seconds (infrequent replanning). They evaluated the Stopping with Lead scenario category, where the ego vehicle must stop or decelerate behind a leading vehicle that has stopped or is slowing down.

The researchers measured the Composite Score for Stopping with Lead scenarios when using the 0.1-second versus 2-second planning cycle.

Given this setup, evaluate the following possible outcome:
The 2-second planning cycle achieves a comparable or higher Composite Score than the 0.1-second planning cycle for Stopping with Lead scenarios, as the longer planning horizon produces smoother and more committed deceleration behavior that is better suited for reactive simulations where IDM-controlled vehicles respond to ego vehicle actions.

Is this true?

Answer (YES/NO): YES